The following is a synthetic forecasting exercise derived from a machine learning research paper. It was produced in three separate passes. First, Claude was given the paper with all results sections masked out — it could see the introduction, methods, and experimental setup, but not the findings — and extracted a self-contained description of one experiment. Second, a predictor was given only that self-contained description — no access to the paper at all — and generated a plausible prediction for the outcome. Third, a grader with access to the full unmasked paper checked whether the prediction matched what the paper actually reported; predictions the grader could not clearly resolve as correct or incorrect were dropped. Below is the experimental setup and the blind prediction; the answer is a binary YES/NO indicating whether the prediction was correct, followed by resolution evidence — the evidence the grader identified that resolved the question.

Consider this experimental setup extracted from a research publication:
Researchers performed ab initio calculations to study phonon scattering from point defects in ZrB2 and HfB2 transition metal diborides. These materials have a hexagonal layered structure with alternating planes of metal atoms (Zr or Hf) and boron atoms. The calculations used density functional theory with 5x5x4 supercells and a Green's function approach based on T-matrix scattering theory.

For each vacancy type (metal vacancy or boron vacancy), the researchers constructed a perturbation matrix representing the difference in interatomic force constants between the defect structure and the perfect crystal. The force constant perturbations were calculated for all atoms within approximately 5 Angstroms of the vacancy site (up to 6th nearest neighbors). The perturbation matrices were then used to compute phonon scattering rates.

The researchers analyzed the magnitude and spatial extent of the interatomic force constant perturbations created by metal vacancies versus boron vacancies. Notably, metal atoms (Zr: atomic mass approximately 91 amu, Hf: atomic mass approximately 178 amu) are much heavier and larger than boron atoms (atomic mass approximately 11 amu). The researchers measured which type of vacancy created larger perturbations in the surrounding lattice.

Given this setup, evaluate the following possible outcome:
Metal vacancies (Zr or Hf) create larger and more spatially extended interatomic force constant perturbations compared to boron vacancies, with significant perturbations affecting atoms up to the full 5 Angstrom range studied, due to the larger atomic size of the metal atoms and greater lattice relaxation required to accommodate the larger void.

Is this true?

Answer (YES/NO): NO